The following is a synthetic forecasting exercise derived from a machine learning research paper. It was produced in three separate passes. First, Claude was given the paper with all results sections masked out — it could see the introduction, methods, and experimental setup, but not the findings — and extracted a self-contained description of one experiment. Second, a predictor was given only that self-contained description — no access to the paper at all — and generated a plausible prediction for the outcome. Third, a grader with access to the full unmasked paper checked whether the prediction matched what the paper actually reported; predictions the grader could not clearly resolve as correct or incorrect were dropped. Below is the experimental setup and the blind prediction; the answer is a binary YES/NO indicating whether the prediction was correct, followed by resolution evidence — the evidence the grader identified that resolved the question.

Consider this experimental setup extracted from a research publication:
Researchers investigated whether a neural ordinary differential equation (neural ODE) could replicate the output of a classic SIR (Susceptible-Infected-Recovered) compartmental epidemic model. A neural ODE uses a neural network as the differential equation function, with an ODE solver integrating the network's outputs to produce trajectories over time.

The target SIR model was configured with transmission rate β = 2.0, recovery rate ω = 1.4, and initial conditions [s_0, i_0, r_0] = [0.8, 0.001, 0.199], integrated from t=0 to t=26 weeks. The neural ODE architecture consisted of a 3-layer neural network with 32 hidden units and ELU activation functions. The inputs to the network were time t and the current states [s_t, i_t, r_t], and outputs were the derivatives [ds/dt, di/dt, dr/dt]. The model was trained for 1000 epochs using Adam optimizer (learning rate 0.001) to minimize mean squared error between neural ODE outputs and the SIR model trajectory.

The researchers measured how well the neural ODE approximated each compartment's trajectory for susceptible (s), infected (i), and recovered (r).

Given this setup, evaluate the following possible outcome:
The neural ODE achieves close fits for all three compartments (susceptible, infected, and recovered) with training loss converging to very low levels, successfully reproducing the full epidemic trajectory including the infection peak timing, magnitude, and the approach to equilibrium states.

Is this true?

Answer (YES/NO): NO